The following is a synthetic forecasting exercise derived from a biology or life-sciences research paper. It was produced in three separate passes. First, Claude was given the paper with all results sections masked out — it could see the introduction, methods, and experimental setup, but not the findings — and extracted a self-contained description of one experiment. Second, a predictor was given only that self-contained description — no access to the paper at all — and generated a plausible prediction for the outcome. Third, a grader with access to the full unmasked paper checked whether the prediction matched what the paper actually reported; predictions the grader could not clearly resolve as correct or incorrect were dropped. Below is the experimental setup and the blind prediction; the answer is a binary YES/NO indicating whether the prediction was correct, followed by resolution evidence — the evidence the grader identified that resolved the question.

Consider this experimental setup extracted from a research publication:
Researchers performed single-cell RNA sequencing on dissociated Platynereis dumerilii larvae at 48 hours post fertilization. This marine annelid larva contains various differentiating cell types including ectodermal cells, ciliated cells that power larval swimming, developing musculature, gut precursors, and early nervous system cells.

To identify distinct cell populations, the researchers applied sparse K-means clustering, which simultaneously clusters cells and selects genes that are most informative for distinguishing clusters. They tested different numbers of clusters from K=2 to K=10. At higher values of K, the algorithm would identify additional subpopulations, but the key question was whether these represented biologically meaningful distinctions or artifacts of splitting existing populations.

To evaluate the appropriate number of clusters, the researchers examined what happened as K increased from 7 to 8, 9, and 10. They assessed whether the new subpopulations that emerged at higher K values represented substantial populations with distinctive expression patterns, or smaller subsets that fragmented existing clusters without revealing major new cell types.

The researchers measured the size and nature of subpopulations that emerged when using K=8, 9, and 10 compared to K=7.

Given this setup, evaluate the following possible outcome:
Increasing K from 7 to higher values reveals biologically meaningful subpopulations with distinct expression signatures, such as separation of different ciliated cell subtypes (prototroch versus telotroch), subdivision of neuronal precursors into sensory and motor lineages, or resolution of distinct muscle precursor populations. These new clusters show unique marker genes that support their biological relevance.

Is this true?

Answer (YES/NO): NO